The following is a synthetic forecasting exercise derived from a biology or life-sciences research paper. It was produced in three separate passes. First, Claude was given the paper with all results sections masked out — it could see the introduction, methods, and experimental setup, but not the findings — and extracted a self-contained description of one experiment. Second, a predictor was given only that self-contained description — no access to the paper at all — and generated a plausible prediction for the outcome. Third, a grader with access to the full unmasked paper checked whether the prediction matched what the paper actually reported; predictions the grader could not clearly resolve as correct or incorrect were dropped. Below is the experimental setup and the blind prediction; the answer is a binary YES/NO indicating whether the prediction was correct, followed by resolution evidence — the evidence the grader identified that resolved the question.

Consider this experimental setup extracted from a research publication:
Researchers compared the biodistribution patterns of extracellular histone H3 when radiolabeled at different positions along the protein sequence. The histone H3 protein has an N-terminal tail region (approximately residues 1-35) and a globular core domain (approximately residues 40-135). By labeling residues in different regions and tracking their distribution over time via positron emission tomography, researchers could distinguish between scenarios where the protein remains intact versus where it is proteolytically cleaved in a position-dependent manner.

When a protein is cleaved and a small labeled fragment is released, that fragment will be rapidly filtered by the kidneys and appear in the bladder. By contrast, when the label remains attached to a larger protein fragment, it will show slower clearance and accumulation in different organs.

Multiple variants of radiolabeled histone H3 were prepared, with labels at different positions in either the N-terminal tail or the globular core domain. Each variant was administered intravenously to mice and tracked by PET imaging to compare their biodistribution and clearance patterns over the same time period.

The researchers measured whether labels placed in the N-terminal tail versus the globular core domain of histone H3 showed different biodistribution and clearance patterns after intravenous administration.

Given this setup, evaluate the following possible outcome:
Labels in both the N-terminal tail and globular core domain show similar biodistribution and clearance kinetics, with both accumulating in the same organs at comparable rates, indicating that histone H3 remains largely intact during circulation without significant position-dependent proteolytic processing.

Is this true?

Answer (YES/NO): NO